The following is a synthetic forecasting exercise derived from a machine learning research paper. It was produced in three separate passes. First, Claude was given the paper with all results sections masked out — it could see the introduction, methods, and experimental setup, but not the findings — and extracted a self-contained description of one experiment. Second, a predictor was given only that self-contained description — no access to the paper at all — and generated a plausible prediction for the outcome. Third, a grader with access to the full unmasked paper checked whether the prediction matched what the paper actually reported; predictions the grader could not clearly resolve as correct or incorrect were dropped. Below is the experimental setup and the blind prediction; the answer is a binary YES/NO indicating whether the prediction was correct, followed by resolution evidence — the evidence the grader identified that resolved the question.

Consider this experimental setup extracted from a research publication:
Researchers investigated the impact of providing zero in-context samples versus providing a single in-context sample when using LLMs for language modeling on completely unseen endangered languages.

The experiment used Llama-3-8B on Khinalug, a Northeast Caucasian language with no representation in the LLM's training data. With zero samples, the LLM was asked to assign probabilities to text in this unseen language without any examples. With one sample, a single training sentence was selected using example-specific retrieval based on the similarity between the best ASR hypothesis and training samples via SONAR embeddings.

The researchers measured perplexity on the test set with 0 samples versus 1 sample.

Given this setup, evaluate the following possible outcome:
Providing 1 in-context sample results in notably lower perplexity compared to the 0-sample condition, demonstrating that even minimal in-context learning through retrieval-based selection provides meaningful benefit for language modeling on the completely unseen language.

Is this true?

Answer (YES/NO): YES